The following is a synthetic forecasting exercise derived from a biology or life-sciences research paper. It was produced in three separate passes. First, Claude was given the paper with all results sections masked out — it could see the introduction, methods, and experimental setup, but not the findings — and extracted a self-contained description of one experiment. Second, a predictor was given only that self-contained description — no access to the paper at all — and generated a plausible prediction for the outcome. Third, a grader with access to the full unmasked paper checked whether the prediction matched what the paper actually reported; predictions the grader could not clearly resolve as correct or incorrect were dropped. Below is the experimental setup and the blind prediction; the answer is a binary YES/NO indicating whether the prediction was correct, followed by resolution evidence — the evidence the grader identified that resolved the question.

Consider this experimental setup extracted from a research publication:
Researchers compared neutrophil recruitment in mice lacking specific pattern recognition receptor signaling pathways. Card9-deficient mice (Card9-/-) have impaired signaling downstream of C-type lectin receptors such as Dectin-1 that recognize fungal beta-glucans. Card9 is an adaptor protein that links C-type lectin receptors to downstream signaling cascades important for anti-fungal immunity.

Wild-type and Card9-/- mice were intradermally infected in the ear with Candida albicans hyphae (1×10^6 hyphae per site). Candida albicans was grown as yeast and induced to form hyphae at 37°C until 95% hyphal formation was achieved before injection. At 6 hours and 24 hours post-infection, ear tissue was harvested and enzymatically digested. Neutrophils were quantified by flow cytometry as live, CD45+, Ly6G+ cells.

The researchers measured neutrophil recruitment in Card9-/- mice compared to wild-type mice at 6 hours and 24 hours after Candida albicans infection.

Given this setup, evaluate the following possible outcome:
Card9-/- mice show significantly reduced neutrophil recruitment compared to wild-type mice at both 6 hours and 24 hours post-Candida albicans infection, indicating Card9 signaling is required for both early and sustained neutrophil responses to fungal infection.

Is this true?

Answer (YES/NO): NO